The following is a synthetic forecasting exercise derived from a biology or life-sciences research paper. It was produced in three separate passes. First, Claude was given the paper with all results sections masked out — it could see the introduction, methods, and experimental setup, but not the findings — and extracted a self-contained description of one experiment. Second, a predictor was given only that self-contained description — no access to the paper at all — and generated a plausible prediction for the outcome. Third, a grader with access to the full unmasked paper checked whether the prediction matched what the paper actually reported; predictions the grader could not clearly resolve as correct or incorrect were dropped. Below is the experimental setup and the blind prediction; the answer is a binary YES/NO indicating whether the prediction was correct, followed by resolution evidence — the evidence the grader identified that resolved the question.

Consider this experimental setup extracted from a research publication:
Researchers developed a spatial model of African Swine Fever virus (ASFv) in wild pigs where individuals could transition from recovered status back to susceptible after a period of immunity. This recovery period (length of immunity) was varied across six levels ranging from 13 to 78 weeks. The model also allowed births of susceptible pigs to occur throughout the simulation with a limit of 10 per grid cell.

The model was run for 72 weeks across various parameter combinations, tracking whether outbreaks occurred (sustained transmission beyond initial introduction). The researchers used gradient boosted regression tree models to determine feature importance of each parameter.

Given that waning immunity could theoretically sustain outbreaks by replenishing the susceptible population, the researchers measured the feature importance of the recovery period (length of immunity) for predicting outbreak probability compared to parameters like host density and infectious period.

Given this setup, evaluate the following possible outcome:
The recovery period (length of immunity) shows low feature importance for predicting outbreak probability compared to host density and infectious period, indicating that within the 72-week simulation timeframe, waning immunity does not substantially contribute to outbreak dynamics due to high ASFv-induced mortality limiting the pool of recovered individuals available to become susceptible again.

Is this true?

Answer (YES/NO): NO